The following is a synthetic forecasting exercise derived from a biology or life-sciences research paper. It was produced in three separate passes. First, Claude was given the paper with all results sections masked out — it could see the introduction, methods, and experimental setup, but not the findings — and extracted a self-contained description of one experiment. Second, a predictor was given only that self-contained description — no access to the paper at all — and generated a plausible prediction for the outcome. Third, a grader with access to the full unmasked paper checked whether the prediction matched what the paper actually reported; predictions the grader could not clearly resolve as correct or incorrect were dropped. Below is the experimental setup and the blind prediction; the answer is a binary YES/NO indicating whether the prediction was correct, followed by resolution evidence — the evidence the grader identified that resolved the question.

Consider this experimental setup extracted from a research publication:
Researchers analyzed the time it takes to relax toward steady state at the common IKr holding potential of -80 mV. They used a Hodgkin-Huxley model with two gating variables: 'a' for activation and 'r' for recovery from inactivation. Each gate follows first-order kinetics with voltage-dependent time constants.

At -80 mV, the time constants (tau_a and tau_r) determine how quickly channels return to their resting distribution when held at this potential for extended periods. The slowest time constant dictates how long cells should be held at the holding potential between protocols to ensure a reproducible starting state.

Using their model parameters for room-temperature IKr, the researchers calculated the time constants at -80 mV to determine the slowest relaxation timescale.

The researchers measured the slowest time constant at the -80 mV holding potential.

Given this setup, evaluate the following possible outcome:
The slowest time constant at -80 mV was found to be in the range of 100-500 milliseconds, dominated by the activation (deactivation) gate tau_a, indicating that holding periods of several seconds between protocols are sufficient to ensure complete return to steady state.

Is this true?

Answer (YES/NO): YES